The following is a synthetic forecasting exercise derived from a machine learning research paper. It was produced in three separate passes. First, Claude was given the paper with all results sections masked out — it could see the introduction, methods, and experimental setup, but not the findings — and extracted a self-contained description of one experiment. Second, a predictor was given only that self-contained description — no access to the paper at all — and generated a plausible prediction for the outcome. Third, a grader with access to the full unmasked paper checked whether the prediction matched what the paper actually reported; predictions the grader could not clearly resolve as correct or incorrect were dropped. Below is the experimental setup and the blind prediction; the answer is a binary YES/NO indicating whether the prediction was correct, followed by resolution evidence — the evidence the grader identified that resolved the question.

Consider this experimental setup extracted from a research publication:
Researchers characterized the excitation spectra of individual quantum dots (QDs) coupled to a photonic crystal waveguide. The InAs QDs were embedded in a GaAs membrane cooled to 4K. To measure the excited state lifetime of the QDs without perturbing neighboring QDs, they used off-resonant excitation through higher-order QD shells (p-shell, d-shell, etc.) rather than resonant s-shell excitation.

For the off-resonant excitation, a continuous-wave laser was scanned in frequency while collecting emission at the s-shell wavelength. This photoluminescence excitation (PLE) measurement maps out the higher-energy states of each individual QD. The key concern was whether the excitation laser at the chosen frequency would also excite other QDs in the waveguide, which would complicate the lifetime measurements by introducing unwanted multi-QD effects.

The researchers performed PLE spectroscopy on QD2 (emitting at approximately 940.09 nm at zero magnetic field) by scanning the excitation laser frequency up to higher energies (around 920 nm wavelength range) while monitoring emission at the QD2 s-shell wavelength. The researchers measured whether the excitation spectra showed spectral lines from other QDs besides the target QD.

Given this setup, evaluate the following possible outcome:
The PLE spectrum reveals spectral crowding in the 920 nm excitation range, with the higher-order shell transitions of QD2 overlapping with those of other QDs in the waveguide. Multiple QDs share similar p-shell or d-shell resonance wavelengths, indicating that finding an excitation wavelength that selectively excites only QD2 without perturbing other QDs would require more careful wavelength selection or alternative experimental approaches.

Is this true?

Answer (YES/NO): NO